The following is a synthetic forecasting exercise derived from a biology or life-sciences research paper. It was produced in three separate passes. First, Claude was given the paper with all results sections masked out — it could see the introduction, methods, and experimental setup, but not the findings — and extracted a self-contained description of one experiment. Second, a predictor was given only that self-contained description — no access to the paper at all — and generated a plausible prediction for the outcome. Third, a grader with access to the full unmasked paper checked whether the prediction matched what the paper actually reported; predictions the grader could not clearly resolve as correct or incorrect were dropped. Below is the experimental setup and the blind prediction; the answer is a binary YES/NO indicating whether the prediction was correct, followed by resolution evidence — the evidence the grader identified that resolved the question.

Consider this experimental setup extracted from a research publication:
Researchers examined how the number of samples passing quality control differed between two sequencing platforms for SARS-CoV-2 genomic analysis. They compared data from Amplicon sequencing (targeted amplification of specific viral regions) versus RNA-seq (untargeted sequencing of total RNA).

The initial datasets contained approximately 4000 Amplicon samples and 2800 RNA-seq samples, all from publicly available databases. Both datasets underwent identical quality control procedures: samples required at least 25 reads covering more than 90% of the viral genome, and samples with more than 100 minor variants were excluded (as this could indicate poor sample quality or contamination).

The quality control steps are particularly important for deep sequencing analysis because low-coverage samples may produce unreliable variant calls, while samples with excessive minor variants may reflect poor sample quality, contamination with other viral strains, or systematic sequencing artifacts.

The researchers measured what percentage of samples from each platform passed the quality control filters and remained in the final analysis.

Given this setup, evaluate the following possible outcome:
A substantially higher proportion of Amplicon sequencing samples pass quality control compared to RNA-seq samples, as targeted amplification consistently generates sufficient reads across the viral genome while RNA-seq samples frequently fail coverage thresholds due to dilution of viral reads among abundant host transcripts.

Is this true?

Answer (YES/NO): YES